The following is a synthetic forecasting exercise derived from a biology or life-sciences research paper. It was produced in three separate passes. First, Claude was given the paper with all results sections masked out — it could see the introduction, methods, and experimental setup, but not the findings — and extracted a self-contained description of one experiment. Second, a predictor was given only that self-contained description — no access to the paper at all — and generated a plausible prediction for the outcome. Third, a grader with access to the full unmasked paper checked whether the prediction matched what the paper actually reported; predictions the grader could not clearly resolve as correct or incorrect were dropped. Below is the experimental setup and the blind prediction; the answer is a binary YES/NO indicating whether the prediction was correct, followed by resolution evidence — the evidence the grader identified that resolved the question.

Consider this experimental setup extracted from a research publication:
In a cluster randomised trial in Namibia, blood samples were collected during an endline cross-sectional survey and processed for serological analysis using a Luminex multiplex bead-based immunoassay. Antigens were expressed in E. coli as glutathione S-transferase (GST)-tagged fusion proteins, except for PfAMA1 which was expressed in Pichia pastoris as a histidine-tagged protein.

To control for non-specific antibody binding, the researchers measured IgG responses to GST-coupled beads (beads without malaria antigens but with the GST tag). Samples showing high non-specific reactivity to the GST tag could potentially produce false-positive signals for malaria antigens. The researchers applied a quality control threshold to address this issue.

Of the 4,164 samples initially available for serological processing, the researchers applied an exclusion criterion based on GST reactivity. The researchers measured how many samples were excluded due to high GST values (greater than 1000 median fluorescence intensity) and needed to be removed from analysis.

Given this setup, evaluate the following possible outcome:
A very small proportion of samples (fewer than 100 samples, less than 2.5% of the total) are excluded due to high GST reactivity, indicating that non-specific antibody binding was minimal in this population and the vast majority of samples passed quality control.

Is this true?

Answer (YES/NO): NO